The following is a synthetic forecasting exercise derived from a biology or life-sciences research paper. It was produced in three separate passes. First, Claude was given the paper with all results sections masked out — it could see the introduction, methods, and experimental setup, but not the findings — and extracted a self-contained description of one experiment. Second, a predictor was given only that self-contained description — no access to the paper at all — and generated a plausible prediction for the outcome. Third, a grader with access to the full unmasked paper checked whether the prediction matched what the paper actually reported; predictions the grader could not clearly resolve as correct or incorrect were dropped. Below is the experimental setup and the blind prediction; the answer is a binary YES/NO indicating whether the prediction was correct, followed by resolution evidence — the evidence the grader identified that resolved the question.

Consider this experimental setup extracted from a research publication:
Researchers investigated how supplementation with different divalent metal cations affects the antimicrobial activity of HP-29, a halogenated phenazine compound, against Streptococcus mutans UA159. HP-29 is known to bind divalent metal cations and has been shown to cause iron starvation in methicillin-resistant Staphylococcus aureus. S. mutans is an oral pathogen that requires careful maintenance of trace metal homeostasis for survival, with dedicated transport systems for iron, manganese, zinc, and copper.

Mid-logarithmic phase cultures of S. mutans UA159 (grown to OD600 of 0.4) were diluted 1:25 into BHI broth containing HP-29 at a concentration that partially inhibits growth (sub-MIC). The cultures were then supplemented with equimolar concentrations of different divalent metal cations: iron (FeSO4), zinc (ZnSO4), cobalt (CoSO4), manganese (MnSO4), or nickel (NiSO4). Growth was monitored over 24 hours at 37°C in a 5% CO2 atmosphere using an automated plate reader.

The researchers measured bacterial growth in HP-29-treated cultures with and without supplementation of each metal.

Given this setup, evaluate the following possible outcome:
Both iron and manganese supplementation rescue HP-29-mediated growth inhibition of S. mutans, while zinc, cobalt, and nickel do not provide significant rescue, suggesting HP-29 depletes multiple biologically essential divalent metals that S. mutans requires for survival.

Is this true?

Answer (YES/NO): NO